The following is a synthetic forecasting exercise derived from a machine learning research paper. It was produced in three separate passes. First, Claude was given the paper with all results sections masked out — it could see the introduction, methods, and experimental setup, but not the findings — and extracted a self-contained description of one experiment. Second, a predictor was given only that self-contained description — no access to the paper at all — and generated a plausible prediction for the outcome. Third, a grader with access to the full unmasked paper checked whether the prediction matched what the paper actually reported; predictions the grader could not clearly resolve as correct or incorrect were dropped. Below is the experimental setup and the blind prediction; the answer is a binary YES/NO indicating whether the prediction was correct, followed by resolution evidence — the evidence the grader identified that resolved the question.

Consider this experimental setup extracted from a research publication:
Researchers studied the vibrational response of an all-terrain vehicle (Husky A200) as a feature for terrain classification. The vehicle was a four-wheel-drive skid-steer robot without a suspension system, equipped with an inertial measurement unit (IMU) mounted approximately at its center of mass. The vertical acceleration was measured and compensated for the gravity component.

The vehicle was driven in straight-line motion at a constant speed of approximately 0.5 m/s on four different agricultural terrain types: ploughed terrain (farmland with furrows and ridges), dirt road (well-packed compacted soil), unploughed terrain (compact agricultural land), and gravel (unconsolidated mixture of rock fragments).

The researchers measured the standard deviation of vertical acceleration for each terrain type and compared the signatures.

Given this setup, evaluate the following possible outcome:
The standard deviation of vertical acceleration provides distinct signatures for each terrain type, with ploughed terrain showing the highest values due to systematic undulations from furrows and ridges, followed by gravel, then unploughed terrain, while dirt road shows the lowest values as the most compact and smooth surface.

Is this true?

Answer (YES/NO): YES